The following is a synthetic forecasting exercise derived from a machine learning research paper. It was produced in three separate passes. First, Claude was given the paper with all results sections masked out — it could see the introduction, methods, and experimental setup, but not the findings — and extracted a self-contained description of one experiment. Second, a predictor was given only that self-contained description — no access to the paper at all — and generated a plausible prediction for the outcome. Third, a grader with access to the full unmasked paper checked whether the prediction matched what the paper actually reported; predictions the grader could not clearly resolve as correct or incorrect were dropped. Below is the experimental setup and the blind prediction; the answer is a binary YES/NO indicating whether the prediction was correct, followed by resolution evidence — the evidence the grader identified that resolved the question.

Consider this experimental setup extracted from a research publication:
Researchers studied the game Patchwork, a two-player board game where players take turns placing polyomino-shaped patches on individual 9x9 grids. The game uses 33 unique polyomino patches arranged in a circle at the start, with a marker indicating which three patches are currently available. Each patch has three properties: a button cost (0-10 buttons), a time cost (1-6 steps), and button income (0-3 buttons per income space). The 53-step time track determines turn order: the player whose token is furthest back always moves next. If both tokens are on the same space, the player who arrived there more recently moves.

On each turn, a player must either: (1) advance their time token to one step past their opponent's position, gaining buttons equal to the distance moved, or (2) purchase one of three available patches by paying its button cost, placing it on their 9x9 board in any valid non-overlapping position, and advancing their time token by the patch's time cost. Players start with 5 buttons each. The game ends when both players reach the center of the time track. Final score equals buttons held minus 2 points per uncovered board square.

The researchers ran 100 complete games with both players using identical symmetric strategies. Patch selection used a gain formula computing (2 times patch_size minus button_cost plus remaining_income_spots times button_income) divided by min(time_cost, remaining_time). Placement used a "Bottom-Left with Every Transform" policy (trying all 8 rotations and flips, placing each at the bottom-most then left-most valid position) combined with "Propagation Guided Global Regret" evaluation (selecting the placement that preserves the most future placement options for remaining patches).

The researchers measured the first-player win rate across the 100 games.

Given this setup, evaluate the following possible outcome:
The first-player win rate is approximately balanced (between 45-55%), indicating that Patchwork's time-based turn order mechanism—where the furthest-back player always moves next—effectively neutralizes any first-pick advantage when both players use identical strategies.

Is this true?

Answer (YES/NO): NO